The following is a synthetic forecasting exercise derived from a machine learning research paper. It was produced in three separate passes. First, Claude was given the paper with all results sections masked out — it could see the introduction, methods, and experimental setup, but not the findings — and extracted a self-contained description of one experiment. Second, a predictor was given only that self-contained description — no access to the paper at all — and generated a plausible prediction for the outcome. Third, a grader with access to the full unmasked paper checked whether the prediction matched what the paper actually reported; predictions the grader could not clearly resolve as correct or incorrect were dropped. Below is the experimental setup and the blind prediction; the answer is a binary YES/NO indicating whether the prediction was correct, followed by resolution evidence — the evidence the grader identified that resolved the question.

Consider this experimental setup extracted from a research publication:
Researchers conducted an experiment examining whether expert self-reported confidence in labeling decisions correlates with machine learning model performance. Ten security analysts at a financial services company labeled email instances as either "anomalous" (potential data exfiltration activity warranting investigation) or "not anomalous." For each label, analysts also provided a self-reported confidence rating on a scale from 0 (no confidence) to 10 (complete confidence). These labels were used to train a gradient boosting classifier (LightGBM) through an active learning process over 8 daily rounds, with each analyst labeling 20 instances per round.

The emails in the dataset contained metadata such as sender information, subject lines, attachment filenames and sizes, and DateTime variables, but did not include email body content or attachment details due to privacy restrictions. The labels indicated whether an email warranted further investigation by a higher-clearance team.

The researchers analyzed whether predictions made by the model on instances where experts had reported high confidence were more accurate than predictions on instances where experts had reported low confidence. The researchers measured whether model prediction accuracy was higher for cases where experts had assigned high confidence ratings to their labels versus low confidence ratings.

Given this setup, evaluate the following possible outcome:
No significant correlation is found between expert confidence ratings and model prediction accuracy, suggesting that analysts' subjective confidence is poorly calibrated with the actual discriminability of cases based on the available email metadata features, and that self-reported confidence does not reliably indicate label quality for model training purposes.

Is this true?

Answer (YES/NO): NO